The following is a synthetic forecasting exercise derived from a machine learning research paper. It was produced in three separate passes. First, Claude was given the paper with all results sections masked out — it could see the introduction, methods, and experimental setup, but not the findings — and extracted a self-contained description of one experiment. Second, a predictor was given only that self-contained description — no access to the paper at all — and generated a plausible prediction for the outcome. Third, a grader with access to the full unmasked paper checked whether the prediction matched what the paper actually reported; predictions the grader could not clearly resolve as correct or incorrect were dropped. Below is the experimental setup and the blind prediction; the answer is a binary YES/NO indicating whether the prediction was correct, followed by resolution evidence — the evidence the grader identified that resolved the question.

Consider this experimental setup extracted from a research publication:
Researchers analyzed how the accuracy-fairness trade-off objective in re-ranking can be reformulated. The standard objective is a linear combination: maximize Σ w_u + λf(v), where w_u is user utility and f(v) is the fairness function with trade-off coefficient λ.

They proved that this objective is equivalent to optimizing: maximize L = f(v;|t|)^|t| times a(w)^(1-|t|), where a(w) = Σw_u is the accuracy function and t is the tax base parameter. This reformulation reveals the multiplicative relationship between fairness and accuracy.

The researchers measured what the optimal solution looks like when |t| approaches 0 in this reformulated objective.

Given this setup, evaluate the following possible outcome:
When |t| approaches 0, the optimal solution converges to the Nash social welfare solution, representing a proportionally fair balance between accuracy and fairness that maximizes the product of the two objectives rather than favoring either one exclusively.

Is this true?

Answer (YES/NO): NO